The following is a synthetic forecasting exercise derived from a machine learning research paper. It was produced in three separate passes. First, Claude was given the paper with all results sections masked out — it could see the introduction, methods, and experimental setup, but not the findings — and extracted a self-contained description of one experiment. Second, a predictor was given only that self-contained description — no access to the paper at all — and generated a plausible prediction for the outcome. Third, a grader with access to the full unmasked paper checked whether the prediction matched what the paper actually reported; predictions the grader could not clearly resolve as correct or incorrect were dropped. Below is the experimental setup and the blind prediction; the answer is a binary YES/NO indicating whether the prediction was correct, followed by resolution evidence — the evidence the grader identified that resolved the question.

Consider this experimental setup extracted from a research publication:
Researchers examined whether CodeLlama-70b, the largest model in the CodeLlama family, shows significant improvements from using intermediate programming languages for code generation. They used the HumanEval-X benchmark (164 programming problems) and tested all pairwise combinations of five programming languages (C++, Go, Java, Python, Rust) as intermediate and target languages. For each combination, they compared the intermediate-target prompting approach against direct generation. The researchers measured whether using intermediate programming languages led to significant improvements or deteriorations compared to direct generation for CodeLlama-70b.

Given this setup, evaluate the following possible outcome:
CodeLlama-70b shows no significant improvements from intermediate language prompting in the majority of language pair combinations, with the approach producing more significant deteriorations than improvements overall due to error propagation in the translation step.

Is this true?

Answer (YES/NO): NO